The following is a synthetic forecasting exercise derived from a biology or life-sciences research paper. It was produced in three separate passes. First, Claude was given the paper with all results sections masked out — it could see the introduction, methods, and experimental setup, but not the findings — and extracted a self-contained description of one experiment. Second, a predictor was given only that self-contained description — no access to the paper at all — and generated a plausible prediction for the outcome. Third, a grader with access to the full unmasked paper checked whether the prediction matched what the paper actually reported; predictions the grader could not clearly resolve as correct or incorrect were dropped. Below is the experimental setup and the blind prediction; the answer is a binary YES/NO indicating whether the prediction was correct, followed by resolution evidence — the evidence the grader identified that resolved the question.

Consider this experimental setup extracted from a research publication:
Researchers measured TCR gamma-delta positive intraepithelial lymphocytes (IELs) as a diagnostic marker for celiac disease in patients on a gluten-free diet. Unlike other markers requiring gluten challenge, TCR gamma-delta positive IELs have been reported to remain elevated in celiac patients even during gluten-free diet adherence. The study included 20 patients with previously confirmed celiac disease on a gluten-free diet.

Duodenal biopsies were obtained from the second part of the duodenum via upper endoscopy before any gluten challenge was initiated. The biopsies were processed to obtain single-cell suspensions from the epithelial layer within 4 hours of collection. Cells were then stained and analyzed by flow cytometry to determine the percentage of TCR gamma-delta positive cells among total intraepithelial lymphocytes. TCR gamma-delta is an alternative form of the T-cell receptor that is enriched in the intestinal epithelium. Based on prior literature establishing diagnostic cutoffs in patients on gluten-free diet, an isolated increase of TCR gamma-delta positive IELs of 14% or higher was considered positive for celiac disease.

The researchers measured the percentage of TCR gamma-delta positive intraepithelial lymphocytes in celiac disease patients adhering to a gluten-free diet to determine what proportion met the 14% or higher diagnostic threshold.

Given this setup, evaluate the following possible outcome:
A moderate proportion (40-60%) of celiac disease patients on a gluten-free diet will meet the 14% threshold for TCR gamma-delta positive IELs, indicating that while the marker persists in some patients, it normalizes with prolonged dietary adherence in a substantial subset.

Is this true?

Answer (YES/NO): NO